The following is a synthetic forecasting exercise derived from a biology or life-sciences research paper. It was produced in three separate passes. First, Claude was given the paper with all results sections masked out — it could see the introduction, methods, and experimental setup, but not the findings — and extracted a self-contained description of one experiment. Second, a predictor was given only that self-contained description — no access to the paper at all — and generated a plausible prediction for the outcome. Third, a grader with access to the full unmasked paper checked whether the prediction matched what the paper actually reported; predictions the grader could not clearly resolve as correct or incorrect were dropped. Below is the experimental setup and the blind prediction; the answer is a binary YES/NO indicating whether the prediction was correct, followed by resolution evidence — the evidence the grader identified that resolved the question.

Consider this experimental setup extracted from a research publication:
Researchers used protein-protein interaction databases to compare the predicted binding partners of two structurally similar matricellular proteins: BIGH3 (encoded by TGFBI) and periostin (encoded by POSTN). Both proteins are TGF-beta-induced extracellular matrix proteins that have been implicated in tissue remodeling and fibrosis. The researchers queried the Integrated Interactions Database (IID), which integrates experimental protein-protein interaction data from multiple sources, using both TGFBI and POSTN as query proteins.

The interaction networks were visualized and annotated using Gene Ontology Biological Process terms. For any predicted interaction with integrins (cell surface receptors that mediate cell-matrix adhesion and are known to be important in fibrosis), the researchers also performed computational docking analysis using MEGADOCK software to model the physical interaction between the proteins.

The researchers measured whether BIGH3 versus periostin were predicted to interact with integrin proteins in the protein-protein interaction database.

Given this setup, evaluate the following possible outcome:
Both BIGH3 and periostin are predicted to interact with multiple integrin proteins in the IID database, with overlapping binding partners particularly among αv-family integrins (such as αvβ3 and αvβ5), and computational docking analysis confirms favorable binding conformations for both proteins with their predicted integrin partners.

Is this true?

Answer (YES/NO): NO